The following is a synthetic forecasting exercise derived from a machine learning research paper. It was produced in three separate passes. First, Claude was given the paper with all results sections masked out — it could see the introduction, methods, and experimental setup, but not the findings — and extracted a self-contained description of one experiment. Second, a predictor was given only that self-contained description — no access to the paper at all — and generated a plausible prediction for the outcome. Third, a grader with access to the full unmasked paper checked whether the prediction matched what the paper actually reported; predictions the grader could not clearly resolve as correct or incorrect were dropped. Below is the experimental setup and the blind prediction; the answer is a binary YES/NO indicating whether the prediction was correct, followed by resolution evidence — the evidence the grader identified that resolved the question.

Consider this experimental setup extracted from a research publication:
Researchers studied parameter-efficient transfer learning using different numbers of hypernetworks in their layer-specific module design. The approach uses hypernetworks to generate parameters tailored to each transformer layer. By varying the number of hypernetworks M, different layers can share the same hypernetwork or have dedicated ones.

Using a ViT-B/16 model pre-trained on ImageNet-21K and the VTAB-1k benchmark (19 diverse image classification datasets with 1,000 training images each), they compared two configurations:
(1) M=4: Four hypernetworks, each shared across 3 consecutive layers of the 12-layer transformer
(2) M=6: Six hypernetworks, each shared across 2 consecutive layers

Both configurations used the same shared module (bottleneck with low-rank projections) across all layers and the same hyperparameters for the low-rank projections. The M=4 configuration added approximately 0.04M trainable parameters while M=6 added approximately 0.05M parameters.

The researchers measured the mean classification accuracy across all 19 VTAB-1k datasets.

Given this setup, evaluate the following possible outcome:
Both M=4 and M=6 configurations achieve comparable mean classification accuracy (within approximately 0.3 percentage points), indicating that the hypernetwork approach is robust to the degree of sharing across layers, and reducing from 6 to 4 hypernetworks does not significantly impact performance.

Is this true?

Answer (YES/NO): NO